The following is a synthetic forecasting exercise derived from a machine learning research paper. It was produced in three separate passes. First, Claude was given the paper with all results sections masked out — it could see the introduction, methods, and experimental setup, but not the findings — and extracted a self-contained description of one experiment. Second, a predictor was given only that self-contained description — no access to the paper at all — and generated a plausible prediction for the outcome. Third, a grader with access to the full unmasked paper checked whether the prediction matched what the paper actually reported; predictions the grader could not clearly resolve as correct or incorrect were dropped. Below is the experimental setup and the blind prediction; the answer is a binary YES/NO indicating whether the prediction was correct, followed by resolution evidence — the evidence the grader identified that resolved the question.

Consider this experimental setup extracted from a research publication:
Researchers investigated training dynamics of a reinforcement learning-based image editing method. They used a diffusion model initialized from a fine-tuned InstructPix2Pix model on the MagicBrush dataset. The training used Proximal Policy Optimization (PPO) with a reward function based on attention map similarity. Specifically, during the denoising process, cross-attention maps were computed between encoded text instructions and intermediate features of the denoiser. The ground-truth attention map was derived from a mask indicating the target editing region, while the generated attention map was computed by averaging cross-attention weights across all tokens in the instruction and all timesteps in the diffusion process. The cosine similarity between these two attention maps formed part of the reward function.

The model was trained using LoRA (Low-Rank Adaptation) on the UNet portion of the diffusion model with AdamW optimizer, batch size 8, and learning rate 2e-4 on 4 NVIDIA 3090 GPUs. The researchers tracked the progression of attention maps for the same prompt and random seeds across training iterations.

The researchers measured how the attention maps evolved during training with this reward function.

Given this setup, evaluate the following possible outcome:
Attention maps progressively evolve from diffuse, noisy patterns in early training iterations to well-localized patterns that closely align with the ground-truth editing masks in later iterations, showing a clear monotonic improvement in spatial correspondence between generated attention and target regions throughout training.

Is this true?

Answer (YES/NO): NO